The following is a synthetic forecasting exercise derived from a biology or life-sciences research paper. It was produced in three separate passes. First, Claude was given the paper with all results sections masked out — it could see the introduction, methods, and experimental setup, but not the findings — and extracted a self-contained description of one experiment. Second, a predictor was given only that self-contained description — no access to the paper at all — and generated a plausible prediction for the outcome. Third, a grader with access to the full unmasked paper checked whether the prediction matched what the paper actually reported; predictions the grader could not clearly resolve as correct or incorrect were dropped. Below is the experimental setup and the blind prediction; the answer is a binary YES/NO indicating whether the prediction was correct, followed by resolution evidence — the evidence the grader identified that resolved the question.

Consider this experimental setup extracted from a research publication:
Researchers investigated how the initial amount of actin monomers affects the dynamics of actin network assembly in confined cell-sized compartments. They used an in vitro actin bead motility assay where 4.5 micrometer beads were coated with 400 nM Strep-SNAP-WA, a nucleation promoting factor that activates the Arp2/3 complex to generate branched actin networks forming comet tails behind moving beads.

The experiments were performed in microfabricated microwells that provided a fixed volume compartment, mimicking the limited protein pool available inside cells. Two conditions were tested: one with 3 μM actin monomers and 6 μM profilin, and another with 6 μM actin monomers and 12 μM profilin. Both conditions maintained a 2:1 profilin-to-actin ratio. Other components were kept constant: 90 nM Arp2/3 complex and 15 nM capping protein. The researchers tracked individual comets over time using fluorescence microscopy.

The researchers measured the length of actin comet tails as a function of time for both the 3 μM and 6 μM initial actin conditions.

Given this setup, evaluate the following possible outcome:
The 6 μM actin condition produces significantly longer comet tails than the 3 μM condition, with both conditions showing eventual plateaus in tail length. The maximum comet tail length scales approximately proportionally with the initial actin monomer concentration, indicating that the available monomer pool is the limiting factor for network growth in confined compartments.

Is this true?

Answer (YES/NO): YES